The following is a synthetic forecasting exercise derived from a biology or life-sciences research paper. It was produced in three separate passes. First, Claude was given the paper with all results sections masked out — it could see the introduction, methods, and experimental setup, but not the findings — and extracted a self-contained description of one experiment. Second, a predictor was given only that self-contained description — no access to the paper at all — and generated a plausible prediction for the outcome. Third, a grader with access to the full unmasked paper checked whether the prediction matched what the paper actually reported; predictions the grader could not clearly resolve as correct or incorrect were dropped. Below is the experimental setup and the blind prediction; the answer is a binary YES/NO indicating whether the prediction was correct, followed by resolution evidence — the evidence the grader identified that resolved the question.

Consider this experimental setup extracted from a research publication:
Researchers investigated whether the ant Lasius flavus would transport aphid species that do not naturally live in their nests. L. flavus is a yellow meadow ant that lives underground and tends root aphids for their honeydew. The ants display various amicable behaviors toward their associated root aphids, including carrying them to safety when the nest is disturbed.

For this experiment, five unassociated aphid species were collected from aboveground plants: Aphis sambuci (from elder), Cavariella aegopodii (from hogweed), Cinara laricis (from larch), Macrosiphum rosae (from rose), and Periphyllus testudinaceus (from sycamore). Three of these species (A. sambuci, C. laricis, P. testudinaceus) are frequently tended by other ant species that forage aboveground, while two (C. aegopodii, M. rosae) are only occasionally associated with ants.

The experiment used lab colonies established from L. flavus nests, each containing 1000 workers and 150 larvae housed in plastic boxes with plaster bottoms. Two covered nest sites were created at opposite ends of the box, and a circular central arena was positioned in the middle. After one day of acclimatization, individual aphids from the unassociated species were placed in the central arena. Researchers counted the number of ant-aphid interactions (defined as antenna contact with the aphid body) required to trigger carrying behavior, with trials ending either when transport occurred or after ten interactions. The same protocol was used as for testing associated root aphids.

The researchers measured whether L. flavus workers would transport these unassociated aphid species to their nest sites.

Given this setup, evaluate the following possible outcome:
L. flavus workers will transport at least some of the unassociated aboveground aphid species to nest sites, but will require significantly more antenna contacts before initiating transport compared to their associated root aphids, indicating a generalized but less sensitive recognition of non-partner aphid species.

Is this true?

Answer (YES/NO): NO